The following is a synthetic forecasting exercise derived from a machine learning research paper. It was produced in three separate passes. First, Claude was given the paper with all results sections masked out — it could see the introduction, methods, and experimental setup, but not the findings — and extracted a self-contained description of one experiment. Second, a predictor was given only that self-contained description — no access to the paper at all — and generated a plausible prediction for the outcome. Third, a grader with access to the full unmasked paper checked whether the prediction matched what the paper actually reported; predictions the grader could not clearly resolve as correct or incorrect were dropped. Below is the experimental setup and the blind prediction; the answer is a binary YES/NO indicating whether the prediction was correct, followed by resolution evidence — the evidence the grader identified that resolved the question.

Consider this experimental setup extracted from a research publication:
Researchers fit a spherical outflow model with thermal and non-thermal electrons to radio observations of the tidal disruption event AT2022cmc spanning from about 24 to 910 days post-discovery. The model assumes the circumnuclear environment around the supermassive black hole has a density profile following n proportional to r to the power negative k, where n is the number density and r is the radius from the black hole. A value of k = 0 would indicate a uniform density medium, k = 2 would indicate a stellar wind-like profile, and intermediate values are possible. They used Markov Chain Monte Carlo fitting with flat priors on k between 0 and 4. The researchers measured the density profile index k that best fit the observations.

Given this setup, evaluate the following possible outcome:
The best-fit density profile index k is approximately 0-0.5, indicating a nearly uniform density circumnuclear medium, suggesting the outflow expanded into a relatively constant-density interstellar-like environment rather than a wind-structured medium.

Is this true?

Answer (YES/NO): NO